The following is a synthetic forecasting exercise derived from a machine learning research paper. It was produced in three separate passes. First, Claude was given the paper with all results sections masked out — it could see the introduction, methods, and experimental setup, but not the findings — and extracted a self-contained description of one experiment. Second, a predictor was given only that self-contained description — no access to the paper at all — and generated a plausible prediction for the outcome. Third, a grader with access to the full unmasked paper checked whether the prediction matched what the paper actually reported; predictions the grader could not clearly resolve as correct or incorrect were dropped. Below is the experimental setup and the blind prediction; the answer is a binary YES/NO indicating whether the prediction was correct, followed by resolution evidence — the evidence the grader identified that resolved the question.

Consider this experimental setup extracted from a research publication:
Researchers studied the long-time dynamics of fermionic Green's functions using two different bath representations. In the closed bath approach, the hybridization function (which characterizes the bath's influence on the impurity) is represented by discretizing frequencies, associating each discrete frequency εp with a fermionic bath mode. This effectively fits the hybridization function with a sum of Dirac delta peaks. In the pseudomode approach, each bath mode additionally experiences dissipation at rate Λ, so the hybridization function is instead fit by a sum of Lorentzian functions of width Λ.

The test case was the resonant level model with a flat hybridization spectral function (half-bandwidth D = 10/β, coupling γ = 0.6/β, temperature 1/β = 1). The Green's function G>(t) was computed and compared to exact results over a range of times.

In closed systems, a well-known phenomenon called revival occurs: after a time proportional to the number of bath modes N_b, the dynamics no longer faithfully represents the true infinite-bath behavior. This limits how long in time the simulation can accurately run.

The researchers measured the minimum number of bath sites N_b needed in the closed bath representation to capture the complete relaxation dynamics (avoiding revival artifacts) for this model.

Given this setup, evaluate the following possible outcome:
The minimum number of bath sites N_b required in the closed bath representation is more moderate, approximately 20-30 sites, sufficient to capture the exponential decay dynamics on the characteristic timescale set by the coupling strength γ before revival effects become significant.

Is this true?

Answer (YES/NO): NO